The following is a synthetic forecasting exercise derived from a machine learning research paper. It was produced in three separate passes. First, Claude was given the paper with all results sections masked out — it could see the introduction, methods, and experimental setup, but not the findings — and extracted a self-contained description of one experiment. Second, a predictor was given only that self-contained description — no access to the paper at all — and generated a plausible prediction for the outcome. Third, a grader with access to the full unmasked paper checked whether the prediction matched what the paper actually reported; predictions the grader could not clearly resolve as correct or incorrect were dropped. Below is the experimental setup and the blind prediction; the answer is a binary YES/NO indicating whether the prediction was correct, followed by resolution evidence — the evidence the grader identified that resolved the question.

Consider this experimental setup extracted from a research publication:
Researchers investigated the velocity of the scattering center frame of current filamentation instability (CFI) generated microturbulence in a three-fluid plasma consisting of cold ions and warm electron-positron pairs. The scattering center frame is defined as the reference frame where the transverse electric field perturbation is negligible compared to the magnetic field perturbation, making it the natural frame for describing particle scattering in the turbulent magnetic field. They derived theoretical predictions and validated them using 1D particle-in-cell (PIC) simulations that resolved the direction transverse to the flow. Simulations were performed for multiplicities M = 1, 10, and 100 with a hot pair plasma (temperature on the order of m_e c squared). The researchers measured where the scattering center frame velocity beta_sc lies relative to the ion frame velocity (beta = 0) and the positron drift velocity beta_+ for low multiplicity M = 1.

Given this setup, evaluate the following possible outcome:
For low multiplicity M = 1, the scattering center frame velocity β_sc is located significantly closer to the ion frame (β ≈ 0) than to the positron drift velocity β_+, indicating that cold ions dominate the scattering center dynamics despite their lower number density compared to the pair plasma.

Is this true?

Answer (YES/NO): NO